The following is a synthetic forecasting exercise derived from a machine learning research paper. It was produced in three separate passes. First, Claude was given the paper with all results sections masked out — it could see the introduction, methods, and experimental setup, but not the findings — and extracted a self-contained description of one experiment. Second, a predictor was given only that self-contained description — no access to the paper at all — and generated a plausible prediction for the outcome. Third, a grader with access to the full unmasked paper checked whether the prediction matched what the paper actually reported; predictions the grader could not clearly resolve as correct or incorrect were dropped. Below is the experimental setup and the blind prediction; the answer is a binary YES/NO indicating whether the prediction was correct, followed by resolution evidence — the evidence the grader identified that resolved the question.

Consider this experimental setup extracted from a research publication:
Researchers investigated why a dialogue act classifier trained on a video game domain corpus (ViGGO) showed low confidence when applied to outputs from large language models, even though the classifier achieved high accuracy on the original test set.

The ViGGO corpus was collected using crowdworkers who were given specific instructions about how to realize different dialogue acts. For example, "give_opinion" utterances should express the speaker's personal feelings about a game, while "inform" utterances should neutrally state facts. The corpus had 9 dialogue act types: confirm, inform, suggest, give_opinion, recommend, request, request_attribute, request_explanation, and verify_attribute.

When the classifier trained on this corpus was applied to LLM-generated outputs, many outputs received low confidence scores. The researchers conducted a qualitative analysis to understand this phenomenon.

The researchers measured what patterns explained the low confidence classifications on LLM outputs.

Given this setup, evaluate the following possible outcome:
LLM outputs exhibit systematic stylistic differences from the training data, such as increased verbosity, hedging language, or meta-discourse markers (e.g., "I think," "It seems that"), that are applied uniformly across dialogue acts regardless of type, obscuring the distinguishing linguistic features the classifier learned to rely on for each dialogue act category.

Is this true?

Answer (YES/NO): NO